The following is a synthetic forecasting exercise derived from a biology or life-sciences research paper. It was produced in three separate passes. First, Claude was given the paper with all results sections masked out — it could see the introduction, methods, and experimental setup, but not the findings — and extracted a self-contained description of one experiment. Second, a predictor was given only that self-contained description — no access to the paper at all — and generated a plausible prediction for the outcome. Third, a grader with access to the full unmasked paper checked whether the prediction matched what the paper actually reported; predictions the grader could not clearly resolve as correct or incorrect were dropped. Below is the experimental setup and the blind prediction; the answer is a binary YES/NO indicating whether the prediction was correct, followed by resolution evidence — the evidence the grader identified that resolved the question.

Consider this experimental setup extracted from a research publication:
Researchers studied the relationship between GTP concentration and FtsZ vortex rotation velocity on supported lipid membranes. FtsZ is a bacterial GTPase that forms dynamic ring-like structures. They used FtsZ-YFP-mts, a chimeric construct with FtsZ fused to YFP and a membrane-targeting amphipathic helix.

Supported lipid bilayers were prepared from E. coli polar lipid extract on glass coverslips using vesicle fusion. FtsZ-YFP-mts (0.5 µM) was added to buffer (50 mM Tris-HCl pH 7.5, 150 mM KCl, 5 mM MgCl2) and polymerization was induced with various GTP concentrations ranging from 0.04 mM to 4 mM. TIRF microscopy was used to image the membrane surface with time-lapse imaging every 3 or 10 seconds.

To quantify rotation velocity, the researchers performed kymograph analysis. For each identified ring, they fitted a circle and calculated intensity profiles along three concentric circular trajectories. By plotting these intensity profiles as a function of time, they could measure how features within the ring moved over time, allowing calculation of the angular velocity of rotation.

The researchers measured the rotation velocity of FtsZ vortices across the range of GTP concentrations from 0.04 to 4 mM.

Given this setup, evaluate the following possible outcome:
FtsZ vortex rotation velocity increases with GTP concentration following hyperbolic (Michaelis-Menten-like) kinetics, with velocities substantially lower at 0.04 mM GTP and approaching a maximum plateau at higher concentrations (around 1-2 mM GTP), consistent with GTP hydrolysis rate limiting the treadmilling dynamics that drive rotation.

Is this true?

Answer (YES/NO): NO